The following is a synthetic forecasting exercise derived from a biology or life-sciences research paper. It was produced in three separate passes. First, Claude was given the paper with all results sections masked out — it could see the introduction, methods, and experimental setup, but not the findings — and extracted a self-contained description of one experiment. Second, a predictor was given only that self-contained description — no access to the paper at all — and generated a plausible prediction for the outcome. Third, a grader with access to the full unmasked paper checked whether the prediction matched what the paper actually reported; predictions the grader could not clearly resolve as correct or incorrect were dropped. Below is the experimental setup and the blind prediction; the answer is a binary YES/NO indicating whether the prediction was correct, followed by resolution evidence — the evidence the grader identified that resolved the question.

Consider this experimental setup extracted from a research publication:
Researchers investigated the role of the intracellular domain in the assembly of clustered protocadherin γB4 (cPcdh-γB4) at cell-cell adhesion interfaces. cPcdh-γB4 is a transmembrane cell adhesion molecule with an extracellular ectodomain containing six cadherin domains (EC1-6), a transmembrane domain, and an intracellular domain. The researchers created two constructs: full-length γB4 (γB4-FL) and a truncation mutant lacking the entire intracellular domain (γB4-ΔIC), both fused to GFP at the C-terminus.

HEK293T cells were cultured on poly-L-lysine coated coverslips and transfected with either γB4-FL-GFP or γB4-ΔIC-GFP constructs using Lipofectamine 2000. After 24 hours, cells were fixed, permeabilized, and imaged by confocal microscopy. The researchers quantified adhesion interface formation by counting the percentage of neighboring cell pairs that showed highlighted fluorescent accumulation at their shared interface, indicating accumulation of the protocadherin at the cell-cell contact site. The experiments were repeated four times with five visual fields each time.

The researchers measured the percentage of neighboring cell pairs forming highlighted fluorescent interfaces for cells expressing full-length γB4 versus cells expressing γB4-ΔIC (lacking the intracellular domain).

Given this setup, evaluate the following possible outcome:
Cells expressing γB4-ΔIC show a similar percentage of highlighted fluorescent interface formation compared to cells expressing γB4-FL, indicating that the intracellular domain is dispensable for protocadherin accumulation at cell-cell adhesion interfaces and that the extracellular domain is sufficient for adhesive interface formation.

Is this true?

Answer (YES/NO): NO